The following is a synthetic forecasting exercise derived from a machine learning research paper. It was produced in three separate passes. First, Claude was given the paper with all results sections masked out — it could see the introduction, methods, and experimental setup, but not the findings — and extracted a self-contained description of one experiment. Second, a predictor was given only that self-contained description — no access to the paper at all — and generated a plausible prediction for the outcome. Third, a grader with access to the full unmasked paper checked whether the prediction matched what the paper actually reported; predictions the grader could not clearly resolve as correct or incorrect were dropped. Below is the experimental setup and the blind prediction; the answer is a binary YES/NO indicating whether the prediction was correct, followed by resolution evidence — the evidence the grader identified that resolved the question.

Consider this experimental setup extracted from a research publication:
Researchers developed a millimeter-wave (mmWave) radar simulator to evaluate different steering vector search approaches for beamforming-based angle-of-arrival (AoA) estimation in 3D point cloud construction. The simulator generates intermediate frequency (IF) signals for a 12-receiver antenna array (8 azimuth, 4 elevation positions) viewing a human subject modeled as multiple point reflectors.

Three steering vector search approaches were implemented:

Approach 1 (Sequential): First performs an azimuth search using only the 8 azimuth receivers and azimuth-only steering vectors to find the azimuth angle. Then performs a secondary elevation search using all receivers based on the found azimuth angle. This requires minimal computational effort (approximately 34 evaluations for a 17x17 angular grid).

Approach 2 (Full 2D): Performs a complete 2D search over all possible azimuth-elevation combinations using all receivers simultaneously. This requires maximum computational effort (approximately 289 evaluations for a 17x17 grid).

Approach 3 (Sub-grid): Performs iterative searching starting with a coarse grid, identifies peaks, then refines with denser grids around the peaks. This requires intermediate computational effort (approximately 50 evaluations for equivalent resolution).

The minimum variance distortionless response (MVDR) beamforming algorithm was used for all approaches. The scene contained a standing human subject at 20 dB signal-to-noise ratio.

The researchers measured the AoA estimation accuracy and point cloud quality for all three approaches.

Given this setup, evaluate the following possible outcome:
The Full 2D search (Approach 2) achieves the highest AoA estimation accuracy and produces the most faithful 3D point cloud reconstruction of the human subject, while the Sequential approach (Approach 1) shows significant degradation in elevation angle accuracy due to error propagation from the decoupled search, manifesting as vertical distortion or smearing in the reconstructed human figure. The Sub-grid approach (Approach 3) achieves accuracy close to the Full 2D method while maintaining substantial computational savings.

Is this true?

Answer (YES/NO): NO